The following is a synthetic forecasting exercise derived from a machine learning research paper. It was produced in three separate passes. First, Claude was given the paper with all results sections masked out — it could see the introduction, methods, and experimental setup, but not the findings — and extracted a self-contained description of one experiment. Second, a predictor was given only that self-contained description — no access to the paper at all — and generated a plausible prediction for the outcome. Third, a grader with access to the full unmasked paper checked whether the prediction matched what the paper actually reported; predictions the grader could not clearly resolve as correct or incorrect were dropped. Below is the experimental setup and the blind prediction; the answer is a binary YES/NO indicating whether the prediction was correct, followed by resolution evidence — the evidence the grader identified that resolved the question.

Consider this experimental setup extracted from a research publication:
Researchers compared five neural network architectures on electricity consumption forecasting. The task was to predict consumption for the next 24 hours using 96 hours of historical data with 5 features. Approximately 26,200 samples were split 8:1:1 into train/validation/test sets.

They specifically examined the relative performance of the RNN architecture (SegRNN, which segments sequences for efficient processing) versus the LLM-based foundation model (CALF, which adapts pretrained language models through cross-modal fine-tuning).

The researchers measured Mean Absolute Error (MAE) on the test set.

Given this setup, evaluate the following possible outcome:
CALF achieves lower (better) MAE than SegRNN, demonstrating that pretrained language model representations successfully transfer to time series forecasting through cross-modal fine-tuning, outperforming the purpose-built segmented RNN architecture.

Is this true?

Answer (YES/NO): NO